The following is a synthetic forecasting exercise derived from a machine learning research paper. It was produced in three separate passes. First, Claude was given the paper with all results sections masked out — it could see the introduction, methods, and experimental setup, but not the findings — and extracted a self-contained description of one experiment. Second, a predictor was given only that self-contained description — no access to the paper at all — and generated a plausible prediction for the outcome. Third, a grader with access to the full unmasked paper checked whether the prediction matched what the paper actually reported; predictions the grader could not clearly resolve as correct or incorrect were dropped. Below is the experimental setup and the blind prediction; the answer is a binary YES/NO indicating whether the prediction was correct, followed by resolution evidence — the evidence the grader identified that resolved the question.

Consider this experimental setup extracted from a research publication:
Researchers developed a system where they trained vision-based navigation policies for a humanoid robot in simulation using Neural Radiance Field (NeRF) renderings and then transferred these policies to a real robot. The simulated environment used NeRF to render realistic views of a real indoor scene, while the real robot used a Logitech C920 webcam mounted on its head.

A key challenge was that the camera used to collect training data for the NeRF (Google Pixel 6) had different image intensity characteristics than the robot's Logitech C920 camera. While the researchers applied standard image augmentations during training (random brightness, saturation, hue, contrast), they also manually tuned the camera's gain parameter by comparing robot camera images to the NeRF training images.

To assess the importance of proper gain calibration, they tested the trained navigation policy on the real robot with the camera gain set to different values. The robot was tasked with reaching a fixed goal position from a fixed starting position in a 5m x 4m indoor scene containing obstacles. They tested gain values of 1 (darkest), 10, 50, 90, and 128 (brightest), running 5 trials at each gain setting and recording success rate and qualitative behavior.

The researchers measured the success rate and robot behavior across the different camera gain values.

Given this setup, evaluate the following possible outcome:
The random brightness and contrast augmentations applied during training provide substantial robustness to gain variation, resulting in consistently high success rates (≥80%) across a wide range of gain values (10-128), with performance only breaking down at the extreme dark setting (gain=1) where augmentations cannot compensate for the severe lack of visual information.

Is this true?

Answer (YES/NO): NO